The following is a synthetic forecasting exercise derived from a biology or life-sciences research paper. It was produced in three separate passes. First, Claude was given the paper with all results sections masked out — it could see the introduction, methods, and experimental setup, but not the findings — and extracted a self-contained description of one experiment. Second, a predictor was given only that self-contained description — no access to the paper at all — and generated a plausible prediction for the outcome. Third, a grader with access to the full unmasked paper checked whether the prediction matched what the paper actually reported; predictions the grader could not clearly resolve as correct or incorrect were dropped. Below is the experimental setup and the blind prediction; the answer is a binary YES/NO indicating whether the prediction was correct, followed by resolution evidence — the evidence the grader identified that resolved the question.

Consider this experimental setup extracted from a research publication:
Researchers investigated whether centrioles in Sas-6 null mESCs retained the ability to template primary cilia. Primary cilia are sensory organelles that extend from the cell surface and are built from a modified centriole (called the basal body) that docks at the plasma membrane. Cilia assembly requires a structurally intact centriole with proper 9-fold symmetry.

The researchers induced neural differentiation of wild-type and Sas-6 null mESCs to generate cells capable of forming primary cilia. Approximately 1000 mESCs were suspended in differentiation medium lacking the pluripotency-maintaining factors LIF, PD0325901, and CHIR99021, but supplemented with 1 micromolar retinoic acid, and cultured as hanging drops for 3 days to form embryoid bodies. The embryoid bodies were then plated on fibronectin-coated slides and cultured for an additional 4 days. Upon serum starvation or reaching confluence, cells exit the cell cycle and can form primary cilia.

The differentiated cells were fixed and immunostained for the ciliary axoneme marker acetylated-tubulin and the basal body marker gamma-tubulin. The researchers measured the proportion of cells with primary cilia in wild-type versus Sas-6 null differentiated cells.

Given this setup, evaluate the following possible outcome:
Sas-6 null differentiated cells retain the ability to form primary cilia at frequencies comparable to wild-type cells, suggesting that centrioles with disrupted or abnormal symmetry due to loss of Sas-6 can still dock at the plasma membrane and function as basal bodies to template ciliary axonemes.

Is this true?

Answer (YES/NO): NO